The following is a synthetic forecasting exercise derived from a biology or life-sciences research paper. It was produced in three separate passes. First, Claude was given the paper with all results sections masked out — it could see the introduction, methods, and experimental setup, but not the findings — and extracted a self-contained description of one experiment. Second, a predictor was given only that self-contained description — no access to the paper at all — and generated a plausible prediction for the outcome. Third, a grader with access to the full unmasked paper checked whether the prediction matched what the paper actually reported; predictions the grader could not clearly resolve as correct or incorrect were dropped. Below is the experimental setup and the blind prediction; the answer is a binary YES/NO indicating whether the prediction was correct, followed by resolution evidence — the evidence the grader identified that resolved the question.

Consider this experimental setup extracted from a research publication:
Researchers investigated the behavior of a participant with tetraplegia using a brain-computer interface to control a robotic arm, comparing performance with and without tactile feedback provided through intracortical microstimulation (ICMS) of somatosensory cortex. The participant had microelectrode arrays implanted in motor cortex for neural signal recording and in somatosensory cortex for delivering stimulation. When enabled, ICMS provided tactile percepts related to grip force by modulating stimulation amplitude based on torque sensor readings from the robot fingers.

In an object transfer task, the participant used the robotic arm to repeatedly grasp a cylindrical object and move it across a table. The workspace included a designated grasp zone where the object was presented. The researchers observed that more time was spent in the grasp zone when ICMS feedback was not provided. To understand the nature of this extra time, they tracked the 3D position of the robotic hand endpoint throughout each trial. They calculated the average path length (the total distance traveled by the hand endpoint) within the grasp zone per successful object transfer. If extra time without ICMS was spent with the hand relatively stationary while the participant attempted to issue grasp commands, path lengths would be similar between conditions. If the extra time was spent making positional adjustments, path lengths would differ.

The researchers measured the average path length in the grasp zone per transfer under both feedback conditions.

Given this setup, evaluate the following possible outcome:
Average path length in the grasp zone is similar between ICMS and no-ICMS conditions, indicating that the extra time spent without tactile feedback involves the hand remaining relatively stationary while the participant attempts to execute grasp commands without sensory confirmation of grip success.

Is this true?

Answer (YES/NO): NO